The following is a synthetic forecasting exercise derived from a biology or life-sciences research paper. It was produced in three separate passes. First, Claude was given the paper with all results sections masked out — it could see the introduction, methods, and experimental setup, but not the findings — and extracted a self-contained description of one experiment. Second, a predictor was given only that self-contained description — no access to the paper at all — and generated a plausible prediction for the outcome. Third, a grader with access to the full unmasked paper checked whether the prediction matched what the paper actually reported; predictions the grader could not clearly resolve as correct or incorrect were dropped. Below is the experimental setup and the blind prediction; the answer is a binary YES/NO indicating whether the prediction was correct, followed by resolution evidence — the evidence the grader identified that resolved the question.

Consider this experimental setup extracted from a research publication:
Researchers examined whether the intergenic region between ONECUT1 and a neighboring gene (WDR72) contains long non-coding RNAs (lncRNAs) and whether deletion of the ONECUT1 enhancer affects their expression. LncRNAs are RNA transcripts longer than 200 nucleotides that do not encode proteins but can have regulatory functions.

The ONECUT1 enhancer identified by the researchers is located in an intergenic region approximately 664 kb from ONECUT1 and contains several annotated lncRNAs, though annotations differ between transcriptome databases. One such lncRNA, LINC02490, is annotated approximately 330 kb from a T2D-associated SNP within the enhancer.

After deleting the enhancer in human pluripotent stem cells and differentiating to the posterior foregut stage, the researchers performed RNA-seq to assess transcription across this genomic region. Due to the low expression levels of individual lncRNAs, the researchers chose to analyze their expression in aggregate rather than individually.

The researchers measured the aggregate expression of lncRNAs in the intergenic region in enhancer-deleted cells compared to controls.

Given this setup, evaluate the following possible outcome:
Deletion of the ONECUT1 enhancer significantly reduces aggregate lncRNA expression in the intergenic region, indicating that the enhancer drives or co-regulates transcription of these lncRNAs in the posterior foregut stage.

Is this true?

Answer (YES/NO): YES